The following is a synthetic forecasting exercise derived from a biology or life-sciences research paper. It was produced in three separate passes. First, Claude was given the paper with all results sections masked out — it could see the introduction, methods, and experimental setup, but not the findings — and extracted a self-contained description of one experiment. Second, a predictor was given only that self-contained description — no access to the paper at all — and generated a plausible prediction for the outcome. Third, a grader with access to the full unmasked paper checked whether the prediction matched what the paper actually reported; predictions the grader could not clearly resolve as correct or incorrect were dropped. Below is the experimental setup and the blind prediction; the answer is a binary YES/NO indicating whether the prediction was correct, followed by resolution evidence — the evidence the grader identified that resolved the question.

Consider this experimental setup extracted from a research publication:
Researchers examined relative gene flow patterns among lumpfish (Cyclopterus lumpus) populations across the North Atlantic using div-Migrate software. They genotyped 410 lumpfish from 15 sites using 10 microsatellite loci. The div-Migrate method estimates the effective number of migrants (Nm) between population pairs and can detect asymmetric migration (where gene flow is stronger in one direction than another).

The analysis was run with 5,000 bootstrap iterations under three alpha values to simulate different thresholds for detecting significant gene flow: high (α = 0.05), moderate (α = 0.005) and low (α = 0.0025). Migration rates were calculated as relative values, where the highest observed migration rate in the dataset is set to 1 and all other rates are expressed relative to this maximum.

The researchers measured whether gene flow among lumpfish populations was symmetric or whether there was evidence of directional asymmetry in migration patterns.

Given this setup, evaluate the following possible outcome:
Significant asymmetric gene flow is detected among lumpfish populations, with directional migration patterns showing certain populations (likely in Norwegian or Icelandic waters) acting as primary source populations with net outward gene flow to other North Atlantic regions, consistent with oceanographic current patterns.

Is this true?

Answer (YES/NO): NO